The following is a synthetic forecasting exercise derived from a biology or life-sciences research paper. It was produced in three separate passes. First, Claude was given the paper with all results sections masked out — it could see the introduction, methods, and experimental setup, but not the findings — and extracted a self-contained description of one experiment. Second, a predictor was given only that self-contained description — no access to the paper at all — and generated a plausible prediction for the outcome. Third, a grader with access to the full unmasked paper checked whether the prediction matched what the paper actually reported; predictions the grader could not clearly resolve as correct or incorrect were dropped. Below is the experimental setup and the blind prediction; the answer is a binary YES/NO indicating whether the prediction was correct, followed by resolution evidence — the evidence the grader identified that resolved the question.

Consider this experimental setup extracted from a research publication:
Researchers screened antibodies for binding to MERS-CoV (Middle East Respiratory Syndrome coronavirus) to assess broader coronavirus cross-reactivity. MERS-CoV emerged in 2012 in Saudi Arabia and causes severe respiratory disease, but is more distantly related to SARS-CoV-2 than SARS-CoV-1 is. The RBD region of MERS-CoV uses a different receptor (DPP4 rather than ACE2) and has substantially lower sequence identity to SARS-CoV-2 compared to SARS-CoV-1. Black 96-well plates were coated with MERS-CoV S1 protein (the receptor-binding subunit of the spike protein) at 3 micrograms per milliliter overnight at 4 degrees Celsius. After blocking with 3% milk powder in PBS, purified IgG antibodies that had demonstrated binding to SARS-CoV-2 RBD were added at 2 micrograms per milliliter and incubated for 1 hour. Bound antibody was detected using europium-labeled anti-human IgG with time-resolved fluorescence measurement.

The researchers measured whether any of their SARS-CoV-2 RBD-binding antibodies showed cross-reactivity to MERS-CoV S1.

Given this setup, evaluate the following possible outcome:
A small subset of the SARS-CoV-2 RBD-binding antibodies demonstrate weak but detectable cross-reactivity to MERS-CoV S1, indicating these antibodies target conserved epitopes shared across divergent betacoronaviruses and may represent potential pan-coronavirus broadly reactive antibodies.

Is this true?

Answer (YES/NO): NO